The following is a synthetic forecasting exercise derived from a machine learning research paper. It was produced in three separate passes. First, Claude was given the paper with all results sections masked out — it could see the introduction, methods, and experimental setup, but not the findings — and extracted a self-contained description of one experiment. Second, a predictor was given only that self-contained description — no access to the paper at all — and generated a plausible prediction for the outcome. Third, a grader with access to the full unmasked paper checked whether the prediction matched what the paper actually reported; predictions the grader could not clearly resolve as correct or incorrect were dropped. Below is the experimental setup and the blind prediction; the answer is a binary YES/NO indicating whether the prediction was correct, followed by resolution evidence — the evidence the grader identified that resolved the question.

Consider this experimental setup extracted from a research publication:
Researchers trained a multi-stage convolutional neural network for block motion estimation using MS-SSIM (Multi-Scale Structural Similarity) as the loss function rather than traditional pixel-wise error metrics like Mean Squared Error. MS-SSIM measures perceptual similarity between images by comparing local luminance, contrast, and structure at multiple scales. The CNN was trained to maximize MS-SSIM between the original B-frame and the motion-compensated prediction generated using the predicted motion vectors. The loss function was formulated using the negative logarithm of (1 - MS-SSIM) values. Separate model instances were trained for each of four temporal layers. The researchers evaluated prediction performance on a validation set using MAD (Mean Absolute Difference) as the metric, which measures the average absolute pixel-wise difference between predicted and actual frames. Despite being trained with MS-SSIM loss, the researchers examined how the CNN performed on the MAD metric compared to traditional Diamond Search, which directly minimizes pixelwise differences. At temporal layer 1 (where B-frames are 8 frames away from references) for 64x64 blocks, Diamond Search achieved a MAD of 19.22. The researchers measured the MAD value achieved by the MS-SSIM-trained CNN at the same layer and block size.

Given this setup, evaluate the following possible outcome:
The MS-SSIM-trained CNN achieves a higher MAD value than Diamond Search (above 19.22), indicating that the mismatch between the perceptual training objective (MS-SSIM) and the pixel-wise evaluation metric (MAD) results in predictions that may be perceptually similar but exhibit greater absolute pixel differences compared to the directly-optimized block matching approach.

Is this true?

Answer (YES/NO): YES